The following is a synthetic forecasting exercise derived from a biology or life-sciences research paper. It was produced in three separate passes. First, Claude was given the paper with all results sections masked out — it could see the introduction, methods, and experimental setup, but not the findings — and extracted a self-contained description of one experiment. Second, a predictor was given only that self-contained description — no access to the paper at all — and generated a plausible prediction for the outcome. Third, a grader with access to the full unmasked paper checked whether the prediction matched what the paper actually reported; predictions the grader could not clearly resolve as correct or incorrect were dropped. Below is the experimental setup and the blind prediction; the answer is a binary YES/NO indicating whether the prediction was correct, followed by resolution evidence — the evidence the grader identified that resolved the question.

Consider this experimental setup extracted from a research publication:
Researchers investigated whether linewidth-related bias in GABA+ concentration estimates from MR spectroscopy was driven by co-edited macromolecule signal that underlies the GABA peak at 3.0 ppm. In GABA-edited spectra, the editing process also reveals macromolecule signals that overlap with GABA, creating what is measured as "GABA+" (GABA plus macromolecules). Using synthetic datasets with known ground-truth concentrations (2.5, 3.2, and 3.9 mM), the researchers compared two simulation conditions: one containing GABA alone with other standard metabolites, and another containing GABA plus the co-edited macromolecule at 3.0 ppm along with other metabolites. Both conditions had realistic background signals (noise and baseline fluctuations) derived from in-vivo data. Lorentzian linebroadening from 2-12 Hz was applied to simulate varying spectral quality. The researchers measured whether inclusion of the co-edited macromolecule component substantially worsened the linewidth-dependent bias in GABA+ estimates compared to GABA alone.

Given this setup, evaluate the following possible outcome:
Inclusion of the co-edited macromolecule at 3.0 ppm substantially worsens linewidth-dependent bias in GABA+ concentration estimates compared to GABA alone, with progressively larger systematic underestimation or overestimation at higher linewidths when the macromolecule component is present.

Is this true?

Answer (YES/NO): NO